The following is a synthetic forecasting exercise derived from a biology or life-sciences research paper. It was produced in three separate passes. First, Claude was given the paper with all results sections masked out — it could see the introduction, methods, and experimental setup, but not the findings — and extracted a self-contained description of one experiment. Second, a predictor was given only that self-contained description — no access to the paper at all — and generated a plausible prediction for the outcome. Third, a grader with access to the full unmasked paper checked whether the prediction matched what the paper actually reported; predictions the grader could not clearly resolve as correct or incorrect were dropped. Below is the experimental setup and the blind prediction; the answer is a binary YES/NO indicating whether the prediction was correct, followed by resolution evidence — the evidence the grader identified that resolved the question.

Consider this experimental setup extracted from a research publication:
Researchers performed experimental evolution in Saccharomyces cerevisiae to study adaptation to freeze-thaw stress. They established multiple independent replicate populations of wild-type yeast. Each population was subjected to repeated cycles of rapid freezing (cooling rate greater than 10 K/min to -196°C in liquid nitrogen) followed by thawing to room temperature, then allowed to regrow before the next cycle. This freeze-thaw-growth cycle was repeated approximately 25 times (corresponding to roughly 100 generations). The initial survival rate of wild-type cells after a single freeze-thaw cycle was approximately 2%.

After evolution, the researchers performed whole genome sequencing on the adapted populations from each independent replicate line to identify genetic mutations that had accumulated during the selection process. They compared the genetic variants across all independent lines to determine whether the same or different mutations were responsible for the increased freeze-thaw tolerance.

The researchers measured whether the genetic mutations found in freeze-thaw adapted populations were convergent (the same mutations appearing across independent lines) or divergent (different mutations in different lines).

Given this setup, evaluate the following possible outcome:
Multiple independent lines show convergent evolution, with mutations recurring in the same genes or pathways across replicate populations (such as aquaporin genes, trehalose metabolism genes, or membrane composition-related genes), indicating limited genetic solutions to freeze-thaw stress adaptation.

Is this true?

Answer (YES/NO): NO